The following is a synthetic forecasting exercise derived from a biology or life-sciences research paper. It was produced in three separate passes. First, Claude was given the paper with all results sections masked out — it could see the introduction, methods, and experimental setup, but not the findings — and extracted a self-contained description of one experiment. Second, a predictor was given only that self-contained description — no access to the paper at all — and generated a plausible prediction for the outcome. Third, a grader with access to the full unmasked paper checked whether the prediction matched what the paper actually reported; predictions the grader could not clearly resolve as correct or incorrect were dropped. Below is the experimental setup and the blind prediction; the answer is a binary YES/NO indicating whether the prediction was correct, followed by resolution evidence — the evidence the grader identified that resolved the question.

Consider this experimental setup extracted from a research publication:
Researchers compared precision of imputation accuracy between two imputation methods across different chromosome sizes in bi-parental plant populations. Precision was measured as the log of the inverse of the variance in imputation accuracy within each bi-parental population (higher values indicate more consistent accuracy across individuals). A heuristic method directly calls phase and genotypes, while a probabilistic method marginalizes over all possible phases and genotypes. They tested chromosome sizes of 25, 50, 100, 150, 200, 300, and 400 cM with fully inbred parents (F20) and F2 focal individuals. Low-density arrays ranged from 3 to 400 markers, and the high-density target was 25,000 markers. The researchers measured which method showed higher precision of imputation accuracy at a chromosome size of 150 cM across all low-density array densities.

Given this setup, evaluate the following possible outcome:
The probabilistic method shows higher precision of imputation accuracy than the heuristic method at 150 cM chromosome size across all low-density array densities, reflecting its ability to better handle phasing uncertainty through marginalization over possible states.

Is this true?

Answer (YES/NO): YES